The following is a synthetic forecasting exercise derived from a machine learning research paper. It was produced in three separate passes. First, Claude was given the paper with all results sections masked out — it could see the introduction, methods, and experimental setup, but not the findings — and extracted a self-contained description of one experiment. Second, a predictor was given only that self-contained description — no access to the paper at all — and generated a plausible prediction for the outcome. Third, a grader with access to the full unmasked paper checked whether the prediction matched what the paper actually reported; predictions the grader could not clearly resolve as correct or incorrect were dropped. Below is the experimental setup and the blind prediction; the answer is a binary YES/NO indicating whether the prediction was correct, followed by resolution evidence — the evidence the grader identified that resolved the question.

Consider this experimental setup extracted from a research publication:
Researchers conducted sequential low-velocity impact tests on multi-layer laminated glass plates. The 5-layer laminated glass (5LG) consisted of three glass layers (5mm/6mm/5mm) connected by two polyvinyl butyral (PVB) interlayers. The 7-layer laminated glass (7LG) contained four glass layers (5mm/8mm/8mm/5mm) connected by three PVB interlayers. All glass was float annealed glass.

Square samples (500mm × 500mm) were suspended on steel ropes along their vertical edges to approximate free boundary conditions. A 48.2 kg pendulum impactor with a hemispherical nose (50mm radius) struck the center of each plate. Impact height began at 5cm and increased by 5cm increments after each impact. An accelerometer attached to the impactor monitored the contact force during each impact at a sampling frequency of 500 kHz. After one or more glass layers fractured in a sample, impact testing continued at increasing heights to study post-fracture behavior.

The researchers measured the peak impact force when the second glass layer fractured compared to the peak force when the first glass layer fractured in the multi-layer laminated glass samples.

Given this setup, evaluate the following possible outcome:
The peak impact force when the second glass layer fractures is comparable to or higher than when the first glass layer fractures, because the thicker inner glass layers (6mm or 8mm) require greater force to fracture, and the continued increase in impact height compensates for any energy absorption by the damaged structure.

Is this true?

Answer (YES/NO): YES